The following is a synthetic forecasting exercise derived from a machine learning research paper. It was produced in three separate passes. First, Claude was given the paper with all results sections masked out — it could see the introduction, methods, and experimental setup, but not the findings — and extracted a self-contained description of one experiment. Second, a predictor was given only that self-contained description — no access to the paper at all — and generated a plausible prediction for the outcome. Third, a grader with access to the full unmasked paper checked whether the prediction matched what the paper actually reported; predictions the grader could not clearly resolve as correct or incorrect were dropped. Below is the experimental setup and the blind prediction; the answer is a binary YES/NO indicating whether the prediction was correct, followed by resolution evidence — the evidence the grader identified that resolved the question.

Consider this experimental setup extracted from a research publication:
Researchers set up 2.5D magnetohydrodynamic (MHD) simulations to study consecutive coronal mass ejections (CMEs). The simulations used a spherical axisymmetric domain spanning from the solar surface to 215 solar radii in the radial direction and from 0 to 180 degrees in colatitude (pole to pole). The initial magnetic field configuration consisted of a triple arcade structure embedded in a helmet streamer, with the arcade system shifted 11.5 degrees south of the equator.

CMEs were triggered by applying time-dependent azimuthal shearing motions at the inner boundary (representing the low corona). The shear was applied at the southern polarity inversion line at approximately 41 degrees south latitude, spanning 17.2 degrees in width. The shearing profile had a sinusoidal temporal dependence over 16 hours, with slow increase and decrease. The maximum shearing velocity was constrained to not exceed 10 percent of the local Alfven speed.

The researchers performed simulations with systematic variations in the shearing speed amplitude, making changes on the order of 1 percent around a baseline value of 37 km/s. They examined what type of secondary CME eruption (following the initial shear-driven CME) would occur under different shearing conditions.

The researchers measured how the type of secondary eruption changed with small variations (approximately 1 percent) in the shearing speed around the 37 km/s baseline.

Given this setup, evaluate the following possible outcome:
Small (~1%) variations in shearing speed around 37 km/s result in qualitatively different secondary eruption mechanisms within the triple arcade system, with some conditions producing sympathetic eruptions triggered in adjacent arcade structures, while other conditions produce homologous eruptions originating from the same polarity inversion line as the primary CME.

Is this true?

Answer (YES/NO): NO